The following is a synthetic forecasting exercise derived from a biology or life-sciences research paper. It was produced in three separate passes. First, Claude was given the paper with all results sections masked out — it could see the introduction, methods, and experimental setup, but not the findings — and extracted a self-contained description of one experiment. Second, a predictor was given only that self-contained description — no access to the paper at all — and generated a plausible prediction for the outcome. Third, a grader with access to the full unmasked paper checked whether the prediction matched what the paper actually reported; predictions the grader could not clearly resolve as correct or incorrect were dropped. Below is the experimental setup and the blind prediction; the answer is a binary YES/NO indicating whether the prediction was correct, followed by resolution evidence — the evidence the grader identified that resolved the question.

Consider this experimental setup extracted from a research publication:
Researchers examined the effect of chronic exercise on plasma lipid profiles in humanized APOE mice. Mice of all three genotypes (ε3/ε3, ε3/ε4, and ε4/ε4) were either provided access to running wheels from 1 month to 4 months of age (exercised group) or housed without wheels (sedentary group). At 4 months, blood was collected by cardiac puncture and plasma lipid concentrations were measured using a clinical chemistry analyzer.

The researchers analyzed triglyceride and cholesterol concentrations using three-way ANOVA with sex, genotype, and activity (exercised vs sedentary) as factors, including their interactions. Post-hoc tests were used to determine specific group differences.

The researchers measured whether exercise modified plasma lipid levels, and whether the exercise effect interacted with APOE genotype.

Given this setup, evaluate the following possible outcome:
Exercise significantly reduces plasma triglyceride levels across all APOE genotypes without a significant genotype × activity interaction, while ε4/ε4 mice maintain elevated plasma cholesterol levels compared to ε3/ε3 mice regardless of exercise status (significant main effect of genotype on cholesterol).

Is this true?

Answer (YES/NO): NO